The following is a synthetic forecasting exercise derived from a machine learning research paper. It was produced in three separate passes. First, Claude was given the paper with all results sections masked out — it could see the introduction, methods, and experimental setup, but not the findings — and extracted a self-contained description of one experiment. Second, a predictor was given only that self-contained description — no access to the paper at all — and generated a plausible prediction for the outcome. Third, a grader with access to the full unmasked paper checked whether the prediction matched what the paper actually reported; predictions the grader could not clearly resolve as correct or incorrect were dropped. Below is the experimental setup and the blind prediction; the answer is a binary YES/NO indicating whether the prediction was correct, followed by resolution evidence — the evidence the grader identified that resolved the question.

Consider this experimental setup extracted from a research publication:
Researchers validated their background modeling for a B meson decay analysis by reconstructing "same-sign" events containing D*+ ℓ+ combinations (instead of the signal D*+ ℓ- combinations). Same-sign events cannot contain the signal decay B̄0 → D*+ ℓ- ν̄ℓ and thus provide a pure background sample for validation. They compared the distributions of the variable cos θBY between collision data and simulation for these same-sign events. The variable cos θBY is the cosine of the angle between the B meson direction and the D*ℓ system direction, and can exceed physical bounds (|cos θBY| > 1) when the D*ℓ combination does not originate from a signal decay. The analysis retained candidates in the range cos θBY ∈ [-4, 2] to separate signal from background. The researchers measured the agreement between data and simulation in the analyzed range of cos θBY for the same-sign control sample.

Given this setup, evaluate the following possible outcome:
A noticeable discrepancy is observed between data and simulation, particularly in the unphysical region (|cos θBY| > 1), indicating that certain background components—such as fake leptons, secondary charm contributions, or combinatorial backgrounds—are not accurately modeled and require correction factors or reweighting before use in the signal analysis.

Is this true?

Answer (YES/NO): NO